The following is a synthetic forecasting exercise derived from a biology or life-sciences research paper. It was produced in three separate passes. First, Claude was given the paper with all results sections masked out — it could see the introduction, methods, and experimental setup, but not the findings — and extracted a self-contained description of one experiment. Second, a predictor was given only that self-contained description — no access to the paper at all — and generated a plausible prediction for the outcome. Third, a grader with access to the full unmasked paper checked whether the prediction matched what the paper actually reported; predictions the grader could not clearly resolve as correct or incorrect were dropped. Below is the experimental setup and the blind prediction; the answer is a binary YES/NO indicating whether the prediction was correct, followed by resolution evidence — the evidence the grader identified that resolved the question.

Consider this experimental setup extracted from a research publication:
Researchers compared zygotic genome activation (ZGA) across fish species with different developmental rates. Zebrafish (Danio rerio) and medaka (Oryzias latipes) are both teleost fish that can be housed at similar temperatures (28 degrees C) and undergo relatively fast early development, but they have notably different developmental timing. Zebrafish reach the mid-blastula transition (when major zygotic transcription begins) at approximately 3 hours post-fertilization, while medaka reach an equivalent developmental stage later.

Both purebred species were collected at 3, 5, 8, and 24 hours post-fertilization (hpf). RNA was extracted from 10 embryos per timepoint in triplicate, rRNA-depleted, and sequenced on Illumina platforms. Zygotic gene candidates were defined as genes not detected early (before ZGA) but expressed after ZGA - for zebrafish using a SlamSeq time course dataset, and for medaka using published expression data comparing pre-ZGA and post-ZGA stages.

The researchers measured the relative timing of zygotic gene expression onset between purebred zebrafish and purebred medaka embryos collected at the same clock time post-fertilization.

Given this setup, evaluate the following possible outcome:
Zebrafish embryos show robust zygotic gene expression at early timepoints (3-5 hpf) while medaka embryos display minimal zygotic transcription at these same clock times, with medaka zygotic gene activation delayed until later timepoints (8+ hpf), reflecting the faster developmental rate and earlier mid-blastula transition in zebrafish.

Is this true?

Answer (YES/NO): YES